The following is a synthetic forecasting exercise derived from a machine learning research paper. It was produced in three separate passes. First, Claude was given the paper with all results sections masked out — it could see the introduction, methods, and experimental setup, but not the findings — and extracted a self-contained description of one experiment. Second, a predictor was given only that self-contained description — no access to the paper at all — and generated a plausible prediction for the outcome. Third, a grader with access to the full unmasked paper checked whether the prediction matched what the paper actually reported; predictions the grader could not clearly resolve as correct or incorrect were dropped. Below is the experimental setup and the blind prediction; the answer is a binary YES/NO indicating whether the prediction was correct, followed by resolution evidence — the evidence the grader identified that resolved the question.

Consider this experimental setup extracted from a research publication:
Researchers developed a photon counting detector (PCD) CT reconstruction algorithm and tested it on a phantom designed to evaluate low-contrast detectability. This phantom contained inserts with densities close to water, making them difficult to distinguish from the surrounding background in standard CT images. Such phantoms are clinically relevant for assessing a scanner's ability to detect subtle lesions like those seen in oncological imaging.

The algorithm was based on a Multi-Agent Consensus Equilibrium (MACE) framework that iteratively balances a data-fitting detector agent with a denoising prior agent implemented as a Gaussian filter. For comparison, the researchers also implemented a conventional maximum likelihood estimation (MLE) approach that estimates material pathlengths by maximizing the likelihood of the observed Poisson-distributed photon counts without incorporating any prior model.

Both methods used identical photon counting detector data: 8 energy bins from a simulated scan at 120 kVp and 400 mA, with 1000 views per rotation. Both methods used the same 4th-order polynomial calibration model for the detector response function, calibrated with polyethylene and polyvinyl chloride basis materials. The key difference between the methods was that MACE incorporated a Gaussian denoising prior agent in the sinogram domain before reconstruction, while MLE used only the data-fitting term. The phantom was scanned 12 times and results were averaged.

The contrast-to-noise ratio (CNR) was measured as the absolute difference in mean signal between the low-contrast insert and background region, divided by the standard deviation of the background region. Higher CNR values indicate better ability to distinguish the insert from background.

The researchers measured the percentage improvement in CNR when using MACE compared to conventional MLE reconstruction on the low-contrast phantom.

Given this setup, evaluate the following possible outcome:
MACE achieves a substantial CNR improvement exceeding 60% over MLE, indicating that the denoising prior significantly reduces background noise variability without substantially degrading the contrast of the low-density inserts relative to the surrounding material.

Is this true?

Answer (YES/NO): YES